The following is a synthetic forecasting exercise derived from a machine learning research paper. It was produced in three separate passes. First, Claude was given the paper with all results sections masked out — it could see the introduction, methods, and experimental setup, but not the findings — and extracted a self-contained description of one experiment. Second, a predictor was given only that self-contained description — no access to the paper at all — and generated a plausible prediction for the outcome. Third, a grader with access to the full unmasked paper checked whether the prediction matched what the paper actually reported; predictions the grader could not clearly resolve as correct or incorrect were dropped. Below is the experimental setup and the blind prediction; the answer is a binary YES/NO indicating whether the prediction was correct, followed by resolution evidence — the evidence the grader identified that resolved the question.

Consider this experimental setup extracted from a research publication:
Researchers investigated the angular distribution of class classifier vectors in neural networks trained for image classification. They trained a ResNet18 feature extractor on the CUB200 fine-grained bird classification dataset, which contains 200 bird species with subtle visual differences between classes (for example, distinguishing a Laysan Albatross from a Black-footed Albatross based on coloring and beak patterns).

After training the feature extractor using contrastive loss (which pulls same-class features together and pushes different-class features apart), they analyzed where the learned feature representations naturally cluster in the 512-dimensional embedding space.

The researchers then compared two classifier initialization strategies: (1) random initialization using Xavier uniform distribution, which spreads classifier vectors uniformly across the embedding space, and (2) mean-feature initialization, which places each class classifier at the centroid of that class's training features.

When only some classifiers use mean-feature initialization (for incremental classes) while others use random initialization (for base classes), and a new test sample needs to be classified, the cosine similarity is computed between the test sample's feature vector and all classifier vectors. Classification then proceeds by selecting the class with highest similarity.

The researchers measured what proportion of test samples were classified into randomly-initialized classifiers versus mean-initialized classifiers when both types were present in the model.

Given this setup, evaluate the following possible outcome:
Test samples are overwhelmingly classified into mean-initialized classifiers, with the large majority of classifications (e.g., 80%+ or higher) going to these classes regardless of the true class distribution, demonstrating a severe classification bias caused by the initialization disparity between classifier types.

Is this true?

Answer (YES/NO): YES